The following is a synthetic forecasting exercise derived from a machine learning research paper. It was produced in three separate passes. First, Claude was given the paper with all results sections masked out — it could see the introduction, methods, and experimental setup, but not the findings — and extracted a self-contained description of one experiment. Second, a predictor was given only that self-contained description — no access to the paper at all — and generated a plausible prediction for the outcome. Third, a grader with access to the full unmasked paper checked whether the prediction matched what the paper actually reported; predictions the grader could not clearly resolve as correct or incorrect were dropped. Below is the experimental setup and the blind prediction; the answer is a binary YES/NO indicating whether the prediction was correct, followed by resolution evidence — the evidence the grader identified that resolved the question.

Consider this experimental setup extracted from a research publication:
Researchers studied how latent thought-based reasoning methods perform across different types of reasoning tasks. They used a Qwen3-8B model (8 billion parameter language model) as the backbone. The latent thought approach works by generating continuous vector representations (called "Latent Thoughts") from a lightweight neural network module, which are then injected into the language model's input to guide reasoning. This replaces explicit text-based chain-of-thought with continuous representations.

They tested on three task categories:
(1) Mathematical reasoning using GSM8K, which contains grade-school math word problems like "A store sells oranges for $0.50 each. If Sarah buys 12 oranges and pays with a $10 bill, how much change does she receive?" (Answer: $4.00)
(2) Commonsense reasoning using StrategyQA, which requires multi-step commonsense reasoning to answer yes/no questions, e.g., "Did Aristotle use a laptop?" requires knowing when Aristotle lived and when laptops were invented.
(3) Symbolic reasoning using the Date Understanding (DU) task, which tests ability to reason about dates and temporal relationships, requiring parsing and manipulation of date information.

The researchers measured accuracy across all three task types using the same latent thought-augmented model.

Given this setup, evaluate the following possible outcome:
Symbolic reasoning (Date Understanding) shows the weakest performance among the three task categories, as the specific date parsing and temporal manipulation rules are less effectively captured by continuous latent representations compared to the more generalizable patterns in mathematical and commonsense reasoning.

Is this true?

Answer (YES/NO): NO